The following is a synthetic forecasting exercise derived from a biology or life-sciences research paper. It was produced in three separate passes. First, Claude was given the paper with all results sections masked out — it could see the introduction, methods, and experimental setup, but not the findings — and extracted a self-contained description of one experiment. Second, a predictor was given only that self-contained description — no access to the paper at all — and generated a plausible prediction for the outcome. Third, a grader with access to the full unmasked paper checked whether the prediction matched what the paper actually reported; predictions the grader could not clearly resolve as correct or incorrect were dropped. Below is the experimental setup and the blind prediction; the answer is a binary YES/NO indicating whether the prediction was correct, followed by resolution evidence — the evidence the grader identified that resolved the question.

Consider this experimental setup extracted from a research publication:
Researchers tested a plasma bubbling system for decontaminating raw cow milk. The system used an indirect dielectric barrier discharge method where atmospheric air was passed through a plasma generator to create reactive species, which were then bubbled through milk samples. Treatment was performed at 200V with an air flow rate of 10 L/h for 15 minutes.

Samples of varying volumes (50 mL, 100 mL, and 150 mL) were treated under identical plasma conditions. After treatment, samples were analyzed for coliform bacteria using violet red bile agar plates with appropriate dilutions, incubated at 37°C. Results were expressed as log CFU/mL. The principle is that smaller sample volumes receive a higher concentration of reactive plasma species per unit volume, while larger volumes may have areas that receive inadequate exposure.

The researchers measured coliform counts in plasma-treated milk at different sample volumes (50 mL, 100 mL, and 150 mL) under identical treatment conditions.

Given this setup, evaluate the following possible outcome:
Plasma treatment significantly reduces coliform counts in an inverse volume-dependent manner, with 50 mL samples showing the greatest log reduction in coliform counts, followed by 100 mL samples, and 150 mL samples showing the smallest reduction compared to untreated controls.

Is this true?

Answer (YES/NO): NO